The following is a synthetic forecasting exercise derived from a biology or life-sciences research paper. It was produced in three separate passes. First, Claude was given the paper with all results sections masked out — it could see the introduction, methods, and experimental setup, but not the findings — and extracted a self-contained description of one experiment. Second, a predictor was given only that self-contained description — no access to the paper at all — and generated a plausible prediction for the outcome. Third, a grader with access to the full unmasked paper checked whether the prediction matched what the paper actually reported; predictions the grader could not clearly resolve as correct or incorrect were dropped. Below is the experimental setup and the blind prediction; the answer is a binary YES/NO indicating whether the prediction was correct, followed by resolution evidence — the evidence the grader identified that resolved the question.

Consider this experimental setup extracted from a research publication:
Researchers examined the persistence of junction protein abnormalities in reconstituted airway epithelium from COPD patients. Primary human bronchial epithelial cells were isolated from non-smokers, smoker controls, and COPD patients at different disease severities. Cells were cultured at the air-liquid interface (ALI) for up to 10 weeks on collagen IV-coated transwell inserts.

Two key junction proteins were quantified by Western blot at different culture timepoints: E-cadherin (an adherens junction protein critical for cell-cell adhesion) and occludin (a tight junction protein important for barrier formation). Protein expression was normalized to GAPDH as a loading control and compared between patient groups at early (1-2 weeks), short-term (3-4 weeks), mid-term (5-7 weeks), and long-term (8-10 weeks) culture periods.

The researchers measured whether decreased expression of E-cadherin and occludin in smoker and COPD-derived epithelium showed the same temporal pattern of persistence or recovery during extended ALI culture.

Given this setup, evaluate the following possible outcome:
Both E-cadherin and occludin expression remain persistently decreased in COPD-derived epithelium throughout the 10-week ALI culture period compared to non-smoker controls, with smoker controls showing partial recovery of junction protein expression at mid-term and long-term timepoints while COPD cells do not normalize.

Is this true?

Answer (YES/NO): NO